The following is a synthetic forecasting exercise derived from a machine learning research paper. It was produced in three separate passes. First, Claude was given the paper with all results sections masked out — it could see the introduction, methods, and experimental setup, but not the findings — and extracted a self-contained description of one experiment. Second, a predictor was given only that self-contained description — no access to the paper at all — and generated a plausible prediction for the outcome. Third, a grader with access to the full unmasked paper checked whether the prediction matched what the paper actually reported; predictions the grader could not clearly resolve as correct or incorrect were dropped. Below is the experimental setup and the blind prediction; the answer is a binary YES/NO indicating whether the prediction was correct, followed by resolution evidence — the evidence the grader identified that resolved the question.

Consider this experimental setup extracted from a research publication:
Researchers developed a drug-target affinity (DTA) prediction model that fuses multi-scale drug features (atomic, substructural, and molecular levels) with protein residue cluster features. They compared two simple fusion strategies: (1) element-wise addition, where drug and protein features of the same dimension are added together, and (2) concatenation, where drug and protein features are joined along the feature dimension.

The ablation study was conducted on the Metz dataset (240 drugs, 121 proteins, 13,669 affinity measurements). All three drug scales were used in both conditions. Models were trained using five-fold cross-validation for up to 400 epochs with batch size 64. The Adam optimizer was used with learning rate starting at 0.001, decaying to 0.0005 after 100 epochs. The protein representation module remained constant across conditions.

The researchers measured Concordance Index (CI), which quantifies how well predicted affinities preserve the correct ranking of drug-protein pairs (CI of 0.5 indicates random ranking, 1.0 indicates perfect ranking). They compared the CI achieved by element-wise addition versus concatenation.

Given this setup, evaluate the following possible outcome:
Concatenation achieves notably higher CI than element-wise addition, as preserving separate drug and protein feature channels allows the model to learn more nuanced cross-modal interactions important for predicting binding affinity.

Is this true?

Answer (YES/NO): YES